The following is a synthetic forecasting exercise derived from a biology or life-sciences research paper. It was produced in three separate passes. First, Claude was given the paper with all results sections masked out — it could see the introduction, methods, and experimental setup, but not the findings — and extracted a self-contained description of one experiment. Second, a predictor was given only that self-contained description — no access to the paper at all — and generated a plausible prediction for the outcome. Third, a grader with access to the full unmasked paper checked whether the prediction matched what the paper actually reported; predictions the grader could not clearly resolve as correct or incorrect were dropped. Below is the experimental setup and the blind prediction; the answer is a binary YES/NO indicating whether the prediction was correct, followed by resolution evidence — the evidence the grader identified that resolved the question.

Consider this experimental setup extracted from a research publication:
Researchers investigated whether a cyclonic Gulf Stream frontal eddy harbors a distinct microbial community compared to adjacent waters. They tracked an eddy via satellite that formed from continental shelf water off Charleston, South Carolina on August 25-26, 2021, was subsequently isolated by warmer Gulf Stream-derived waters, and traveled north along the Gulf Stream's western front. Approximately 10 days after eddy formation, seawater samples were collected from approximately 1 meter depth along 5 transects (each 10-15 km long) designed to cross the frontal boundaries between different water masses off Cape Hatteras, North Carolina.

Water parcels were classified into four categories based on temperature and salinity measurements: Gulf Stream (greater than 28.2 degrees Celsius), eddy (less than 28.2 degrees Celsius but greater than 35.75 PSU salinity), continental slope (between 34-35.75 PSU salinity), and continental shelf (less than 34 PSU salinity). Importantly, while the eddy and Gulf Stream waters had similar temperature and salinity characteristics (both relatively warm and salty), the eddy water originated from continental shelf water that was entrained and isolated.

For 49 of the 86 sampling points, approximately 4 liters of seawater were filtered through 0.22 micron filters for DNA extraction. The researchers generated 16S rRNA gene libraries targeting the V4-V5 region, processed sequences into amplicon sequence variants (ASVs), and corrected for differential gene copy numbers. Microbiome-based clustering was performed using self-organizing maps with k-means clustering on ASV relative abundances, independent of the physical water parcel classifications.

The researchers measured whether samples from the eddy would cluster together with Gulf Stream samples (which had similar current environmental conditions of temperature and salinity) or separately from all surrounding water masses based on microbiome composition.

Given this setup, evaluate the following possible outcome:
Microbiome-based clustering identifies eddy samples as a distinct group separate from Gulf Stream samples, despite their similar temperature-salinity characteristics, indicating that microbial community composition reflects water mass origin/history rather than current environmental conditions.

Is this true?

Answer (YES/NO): NO